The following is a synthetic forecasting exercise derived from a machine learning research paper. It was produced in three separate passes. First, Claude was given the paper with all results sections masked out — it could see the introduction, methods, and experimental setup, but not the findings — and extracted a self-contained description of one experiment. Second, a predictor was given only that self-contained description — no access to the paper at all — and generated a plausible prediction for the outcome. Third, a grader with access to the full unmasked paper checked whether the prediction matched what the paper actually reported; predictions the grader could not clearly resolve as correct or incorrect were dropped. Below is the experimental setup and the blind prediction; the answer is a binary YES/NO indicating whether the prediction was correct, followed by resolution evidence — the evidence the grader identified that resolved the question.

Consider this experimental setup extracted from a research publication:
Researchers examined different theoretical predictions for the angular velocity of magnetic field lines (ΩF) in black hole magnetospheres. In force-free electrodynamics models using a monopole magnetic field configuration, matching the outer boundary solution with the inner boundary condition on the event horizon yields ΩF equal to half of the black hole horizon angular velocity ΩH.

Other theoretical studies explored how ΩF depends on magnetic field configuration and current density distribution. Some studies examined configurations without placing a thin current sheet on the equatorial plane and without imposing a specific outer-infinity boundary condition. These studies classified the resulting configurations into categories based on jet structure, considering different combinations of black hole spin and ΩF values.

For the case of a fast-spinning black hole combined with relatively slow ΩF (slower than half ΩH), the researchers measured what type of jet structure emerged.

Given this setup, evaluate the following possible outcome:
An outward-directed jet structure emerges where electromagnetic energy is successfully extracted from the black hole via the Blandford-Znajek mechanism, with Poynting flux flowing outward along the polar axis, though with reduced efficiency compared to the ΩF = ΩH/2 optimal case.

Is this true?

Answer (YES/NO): YES